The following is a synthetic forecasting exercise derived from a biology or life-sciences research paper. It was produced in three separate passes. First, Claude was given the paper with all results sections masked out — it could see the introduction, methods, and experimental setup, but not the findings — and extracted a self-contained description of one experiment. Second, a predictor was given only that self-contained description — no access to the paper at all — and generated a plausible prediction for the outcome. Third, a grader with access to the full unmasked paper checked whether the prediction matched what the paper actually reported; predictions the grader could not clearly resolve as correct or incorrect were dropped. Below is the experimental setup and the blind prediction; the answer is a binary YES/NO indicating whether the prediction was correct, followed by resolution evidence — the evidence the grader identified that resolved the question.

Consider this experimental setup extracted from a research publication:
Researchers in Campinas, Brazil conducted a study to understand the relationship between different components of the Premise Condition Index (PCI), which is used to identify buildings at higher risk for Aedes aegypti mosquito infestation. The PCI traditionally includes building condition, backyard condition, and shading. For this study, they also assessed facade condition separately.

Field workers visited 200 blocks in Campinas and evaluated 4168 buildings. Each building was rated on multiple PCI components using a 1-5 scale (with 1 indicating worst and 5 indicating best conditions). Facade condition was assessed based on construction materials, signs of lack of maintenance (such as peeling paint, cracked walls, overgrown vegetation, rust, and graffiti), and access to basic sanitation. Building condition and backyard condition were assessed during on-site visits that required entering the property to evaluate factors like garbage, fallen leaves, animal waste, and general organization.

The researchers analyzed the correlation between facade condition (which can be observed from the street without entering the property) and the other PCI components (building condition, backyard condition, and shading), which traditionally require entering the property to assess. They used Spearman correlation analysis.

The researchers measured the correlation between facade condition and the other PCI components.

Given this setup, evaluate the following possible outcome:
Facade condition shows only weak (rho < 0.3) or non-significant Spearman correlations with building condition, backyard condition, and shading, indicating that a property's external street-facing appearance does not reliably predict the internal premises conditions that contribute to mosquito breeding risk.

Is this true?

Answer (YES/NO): NO